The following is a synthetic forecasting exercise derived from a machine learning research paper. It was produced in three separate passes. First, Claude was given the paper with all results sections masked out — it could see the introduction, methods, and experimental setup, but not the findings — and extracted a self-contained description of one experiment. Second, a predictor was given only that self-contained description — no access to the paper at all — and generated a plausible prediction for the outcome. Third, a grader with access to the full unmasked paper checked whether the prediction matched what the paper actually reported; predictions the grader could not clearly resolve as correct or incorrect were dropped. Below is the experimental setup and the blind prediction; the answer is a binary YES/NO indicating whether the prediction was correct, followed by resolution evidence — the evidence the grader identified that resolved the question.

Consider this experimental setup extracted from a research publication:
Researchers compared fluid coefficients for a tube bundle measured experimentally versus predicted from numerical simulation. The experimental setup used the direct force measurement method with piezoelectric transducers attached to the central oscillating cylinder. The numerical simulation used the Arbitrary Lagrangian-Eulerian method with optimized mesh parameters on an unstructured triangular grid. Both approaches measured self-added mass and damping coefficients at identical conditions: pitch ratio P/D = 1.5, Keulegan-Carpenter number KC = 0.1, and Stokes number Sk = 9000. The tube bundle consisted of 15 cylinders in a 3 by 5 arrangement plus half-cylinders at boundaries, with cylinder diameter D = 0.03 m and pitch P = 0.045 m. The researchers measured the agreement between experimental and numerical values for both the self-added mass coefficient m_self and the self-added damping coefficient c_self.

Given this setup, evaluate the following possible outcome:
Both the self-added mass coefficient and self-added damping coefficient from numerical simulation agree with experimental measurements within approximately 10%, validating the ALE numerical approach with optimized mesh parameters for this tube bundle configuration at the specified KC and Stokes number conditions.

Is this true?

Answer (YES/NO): NO